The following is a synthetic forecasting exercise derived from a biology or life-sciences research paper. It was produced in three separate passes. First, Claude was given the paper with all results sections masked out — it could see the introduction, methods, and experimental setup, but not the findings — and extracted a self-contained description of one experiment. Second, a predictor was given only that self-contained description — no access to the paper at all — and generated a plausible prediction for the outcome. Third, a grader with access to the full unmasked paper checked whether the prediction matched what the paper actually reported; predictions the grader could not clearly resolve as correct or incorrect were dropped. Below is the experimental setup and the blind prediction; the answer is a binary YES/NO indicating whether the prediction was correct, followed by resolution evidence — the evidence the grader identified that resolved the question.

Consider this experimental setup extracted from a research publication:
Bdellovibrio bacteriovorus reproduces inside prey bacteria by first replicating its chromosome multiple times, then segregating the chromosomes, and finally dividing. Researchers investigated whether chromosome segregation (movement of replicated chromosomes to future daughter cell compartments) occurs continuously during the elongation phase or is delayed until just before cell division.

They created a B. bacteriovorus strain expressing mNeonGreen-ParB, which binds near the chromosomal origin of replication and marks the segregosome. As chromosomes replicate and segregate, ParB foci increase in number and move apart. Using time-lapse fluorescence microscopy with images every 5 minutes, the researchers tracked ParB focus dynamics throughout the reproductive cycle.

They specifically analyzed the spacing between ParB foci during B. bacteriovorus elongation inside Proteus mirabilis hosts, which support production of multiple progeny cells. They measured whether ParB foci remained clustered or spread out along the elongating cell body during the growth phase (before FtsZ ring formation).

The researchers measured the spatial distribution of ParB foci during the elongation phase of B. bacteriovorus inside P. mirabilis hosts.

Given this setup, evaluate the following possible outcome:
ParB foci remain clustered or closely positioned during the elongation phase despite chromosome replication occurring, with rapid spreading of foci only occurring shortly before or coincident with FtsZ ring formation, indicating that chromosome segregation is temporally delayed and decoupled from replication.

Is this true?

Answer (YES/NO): NO